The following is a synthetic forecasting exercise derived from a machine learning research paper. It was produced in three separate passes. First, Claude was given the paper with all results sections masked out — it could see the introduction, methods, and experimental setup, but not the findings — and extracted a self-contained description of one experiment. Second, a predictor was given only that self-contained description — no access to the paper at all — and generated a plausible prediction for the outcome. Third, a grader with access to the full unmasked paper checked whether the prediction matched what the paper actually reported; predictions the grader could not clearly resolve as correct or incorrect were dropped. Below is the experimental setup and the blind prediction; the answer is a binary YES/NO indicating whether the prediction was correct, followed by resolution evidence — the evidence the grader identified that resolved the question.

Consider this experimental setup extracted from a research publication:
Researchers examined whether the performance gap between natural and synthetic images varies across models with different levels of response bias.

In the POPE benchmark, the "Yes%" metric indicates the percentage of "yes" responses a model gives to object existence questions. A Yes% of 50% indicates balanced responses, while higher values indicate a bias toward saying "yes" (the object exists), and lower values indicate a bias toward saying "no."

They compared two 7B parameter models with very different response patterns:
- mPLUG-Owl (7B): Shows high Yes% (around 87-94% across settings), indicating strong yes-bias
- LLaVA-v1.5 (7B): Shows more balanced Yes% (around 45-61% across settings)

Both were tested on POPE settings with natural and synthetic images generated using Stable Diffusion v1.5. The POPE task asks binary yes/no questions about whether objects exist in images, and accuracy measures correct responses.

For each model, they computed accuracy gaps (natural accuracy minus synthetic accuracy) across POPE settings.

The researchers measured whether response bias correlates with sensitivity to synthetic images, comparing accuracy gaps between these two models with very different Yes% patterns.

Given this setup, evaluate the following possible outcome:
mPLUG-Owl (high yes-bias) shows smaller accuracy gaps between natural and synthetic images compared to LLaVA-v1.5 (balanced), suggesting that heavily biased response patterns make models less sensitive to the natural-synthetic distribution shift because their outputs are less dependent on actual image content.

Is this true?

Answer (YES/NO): YES